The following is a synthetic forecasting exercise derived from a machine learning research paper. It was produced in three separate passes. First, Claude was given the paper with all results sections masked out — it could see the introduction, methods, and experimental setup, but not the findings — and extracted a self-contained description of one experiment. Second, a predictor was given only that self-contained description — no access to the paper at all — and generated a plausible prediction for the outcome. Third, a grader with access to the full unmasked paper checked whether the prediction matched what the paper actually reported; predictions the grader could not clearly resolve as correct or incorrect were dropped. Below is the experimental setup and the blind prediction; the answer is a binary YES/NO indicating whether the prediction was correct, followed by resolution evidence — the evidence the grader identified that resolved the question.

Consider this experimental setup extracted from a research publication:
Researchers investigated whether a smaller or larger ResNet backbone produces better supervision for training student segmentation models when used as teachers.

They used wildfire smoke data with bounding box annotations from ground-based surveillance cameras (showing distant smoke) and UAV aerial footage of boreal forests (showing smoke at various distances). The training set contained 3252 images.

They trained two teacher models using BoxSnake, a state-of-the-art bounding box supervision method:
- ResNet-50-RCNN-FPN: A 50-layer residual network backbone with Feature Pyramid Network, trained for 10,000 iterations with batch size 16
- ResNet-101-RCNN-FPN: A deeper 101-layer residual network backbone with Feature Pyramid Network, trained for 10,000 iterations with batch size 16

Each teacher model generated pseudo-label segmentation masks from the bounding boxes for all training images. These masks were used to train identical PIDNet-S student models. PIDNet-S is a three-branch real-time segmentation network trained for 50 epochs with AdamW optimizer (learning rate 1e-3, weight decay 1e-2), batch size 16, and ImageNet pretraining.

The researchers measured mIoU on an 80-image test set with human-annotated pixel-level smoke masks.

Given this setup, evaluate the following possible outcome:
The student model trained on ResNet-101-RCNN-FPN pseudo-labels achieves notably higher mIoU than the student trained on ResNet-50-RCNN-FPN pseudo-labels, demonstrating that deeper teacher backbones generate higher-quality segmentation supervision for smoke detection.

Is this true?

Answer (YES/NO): NO